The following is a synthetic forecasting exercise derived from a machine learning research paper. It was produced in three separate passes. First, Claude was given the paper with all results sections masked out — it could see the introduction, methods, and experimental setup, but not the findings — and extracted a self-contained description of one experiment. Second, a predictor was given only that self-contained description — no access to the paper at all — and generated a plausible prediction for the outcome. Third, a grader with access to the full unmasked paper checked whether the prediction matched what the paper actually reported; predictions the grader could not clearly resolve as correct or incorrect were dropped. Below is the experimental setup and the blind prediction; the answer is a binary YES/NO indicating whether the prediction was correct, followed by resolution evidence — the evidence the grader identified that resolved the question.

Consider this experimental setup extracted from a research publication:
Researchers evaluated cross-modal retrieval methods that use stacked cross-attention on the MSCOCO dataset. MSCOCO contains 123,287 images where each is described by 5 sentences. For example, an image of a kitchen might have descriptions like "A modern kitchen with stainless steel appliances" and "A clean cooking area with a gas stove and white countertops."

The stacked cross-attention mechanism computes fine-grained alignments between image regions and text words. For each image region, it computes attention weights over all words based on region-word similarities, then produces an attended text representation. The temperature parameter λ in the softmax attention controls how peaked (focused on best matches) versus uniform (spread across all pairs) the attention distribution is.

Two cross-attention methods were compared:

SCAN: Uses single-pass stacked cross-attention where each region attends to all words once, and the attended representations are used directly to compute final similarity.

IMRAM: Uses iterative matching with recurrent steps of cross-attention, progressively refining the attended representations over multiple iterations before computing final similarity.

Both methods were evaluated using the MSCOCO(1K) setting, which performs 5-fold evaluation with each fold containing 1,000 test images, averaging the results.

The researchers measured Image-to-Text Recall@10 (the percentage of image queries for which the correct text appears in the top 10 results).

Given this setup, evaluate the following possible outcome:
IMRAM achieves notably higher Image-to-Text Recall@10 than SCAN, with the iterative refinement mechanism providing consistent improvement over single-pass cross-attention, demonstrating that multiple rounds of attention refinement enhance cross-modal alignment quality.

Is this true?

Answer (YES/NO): NO